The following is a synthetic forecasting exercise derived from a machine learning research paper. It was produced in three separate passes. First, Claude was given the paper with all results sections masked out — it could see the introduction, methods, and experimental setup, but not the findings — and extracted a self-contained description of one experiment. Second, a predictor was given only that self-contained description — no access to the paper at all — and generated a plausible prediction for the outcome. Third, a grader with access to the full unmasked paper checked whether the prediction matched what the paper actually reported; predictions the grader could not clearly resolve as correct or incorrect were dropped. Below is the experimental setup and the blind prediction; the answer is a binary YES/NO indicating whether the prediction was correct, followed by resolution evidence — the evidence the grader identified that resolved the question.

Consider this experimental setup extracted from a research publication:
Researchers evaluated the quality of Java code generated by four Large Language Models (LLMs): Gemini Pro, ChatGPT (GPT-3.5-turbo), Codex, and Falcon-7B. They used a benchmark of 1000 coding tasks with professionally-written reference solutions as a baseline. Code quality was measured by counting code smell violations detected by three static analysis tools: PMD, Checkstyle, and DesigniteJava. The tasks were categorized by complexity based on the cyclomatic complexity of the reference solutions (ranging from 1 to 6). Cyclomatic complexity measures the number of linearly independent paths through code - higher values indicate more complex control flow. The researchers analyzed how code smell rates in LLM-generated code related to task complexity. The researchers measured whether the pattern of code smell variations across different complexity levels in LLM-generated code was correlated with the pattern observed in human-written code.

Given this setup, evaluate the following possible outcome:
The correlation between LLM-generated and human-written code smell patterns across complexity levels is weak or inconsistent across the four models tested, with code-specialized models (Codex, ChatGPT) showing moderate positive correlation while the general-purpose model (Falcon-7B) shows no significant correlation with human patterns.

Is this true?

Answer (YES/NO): NO